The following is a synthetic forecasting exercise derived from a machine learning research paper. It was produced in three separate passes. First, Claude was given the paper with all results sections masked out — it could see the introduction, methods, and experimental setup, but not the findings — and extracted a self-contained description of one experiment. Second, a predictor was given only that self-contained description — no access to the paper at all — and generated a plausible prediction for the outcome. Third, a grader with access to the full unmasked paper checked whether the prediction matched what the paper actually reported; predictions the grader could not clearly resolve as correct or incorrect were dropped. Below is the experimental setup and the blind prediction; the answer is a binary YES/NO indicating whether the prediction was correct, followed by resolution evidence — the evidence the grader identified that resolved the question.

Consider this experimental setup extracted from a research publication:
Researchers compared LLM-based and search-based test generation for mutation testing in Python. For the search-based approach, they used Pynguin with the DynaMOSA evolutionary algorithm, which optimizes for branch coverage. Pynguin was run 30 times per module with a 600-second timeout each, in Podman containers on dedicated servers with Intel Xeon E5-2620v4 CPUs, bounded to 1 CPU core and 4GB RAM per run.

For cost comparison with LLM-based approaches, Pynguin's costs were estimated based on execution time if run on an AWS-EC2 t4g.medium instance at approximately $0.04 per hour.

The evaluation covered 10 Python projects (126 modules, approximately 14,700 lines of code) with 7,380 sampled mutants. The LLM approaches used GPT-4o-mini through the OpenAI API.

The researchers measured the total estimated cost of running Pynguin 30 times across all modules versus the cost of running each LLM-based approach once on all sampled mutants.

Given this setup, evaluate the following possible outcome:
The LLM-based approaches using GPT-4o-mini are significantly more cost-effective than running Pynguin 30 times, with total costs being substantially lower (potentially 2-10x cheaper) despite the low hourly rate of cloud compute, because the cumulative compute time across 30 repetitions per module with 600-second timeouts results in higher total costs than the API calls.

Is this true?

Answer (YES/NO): NO